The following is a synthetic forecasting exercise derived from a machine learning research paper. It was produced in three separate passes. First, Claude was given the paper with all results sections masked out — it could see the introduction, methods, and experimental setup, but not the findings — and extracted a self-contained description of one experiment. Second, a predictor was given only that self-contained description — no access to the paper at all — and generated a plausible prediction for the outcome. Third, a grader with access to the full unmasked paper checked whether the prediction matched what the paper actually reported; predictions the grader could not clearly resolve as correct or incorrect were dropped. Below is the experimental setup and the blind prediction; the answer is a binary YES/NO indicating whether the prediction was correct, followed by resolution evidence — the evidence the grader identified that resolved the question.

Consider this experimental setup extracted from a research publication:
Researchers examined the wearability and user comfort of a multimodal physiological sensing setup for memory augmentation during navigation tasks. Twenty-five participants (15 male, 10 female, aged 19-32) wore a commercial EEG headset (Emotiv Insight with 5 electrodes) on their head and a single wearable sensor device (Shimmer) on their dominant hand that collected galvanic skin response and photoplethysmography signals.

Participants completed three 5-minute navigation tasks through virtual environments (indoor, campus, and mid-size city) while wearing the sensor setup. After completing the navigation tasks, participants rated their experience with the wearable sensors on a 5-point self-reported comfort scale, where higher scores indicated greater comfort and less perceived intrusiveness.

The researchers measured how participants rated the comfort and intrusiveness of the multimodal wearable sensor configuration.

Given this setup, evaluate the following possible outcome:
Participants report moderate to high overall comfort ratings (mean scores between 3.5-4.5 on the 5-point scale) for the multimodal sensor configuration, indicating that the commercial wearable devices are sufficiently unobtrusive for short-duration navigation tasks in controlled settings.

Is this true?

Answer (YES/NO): YES